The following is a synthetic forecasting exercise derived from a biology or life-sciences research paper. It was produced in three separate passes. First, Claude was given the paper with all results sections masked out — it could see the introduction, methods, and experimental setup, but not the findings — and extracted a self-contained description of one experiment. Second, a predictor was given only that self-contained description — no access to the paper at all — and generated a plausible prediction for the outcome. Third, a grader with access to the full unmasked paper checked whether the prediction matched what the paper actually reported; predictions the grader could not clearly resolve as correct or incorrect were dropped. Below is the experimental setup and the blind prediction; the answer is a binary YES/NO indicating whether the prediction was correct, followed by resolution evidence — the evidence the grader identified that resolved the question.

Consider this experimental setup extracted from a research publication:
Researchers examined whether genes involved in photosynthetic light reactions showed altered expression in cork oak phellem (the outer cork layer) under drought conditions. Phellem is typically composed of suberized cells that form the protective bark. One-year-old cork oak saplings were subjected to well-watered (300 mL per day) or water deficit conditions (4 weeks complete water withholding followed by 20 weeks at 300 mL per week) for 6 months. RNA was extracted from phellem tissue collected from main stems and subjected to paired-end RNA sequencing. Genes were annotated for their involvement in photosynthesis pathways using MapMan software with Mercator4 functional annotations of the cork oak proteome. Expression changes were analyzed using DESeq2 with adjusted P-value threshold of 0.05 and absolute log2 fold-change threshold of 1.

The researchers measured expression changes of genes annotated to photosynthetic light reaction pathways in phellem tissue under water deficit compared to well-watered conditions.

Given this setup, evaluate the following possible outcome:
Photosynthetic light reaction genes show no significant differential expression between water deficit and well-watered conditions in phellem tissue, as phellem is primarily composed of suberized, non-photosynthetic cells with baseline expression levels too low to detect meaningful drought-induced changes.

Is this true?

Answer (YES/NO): NO